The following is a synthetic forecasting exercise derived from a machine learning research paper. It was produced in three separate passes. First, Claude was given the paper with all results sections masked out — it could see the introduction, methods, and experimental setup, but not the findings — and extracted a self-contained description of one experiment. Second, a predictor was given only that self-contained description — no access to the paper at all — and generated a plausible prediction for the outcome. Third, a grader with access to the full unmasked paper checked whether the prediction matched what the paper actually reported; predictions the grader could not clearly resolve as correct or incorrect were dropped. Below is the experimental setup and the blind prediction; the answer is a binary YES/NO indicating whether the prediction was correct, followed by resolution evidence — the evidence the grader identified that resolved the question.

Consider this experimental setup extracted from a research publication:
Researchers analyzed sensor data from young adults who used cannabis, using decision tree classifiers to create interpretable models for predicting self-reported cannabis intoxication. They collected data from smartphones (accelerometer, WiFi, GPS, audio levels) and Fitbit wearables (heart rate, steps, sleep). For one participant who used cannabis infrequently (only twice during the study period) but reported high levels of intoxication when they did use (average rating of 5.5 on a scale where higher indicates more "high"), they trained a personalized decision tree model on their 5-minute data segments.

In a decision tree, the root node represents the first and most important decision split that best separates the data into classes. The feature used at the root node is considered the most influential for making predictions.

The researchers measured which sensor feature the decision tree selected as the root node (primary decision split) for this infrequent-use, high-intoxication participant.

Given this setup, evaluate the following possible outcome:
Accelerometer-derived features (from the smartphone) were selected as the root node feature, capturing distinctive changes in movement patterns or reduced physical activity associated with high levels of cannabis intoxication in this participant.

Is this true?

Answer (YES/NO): NO